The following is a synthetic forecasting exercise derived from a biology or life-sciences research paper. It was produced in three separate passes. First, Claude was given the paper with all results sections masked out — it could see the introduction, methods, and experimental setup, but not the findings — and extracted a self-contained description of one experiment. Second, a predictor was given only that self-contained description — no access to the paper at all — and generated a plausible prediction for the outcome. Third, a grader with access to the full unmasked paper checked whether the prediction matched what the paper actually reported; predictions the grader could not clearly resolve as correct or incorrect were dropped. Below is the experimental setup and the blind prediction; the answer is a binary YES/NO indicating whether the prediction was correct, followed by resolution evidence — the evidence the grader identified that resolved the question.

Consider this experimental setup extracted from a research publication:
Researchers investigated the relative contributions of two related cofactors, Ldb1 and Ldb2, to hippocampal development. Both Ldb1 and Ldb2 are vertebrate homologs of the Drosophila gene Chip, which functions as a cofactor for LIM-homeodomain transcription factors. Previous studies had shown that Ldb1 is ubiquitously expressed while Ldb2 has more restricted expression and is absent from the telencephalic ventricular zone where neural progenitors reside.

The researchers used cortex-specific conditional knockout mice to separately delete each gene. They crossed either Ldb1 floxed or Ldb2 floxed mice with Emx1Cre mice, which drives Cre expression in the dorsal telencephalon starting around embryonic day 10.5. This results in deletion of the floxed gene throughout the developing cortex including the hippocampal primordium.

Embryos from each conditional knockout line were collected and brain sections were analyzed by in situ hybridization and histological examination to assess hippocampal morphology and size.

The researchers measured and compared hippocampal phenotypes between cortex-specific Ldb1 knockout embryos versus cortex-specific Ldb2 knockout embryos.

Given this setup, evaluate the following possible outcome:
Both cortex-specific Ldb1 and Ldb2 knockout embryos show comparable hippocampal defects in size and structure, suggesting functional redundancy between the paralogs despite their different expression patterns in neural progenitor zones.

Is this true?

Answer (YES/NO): NO